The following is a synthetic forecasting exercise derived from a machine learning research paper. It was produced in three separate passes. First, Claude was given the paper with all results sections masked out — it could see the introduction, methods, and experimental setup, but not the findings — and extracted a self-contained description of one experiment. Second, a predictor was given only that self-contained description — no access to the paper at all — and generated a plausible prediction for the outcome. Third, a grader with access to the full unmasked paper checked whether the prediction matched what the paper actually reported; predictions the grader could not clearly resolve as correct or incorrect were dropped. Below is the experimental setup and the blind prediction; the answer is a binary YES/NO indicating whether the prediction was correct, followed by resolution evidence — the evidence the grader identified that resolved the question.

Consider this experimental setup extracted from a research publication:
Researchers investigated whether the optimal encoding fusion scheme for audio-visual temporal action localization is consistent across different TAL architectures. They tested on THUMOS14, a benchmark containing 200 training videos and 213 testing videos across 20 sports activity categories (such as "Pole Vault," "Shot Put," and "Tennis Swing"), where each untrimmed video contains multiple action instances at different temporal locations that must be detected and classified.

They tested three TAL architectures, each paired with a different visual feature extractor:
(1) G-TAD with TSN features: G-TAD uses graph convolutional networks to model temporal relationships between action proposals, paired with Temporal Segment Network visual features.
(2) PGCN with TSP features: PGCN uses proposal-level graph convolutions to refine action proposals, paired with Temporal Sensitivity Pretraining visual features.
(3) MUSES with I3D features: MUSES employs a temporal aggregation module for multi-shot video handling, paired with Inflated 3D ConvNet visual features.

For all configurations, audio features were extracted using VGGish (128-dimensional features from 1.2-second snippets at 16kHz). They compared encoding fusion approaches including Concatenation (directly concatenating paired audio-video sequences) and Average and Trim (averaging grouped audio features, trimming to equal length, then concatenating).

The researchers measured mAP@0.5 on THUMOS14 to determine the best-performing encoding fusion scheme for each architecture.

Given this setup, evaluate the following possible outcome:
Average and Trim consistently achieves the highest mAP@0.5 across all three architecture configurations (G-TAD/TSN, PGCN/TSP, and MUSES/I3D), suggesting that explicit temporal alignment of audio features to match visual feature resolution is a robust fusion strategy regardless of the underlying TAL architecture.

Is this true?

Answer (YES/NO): NO